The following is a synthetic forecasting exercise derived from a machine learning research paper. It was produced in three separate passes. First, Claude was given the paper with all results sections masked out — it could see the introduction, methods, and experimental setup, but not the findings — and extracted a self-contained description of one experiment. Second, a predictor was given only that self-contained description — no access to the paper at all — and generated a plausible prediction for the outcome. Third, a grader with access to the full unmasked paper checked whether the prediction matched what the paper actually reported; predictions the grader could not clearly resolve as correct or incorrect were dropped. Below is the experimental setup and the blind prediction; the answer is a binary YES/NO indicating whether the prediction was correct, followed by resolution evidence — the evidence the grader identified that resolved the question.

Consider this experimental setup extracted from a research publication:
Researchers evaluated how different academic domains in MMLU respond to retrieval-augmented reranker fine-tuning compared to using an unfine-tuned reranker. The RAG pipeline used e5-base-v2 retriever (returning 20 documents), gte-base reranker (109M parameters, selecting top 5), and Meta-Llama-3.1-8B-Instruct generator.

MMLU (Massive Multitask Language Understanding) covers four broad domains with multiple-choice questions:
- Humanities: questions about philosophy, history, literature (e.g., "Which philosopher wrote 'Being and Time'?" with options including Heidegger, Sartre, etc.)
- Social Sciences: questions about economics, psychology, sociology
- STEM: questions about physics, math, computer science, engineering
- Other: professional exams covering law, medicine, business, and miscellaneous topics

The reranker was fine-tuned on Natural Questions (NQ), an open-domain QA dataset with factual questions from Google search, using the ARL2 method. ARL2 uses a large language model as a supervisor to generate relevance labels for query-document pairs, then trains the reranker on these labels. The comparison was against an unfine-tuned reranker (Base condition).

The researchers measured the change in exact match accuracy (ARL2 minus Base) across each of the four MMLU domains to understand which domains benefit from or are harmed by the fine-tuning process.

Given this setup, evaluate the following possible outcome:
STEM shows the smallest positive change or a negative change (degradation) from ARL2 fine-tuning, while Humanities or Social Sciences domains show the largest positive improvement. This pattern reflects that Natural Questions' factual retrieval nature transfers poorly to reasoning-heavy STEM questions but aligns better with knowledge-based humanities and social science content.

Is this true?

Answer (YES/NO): YES